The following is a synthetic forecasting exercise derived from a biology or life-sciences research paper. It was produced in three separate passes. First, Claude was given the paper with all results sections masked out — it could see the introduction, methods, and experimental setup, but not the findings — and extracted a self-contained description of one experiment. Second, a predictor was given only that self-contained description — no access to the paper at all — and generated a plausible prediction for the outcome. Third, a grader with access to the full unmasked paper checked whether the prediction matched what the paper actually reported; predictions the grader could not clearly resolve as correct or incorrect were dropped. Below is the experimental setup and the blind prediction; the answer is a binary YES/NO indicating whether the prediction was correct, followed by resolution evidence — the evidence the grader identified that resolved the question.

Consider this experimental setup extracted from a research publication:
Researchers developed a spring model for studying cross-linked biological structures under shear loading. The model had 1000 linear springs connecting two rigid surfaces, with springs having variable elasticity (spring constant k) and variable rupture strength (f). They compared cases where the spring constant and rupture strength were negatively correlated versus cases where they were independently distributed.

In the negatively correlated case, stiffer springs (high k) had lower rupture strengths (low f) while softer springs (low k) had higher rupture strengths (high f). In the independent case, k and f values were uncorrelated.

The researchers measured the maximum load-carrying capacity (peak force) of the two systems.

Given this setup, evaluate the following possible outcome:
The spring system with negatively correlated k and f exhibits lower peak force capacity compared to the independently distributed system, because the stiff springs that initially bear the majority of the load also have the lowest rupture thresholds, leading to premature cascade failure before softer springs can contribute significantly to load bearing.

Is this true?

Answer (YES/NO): YES